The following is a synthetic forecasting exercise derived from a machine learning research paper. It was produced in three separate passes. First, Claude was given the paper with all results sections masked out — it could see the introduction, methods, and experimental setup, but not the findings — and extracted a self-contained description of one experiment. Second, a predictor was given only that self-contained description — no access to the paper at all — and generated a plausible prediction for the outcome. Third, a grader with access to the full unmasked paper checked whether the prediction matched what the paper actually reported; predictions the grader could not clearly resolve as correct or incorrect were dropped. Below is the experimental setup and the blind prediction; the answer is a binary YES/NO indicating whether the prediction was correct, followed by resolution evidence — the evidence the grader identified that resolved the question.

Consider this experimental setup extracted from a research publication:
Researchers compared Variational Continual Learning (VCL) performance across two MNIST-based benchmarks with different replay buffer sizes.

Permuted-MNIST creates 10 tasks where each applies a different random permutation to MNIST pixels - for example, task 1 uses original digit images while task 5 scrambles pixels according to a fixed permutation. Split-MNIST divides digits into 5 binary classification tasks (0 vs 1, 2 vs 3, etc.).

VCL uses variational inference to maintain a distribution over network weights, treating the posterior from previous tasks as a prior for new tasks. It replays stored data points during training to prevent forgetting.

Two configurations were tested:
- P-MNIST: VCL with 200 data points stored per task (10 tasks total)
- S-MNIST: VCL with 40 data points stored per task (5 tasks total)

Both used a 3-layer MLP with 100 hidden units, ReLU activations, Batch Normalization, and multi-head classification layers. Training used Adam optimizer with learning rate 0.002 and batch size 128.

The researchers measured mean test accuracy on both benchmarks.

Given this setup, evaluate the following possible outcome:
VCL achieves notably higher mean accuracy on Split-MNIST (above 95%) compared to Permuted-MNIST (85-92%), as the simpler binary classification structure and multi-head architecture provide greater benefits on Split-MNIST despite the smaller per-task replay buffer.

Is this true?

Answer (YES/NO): YES